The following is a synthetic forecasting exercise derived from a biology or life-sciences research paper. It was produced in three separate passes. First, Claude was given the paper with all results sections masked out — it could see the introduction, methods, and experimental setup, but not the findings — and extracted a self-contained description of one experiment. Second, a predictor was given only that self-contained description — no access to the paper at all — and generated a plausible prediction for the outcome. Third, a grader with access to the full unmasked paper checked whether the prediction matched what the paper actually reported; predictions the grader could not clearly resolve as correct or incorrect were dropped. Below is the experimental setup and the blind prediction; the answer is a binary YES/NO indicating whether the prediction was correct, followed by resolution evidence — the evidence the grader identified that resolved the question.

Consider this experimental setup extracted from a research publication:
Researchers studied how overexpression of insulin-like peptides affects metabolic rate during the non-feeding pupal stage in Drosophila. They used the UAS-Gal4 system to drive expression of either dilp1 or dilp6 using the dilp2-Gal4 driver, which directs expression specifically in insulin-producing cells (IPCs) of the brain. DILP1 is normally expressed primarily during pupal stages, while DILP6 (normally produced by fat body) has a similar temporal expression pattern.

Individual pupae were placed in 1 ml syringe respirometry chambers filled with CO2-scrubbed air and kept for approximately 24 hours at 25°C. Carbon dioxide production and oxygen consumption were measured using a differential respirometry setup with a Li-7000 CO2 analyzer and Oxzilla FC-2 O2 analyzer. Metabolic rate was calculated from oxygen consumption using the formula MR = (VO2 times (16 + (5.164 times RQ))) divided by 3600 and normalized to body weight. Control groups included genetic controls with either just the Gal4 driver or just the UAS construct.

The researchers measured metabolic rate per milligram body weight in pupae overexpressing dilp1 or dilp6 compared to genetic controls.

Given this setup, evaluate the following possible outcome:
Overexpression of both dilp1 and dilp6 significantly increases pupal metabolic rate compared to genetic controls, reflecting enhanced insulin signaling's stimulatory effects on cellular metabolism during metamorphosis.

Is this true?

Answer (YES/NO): YES